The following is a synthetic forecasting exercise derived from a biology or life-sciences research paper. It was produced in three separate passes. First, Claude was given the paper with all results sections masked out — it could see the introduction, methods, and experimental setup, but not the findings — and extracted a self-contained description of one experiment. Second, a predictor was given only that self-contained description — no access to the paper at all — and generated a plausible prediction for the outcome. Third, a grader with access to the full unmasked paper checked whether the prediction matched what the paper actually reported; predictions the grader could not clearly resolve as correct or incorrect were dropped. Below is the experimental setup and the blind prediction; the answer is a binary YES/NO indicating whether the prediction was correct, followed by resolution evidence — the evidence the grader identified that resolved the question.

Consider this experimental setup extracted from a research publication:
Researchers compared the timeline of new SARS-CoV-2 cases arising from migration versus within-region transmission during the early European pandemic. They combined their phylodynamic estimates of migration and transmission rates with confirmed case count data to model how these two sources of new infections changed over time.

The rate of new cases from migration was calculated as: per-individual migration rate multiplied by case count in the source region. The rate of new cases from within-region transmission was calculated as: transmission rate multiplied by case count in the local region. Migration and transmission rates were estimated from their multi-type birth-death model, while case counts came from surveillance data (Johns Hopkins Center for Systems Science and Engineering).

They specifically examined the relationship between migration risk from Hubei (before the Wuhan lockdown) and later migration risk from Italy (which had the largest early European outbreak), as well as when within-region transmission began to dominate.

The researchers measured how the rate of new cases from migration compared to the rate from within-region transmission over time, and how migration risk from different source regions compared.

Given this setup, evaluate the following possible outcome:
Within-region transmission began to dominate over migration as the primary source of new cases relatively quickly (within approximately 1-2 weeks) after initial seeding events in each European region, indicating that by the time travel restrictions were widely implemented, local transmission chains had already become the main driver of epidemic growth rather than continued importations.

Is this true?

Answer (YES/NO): NO